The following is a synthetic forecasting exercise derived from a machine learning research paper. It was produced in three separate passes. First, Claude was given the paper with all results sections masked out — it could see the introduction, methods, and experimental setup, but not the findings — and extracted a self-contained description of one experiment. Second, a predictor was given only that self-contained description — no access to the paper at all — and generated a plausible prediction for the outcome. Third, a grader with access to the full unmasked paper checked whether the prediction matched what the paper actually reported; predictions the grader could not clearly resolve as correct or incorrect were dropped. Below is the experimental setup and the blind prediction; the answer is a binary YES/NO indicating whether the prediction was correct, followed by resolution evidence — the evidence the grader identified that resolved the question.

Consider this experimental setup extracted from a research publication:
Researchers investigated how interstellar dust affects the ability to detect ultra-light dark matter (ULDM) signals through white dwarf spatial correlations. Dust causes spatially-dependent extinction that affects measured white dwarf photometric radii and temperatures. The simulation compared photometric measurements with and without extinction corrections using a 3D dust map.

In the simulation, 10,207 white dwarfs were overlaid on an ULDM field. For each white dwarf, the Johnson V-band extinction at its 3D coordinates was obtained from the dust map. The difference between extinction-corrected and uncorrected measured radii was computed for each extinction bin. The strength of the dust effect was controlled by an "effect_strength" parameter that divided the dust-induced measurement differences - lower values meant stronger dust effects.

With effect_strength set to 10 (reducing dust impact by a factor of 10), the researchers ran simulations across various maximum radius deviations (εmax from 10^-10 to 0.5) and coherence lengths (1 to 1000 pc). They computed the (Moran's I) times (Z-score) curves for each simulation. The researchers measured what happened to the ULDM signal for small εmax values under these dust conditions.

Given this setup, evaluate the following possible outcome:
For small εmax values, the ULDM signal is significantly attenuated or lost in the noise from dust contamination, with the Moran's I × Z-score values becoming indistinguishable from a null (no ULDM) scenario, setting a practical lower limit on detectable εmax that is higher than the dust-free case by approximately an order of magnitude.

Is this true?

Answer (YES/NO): NO